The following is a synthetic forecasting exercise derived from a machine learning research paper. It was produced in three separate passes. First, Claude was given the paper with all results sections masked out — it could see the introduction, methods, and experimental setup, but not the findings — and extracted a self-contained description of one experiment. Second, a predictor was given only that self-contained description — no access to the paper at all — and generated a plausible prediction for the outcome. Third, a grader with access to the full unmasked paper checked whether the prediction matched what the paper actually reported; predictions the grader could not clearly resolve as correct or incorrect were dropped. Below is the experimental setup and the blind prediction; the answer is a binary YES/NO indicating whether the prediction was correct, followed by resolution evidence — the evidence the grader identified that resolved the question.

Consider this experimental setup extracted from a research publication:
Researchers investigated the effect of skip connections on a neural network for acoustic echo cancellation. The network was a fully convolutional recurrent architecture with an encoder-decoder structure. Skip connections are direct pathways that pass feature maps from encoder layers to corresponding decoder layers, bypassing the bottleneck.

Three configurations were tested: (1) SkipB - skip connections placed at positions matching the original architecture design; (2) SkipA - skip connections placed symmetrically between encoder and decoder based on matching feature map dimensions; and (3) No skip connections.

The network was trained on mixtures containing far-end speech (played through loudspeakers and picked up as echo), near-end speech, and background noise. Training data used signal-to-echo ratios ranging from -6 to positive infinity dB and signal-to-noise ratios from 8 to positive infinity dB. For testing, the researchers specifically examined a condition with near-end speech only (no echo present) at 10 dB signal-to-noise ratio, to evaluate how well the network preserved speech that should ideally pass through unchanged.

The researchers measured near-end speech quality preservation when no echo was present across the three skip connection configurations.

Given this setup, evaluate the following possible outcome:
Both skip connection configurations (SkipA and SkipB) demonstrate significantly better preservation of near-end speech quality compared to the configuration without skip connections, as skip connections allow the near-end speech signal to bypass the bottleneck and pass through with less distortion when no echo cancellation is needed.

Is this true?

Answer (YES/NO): NO